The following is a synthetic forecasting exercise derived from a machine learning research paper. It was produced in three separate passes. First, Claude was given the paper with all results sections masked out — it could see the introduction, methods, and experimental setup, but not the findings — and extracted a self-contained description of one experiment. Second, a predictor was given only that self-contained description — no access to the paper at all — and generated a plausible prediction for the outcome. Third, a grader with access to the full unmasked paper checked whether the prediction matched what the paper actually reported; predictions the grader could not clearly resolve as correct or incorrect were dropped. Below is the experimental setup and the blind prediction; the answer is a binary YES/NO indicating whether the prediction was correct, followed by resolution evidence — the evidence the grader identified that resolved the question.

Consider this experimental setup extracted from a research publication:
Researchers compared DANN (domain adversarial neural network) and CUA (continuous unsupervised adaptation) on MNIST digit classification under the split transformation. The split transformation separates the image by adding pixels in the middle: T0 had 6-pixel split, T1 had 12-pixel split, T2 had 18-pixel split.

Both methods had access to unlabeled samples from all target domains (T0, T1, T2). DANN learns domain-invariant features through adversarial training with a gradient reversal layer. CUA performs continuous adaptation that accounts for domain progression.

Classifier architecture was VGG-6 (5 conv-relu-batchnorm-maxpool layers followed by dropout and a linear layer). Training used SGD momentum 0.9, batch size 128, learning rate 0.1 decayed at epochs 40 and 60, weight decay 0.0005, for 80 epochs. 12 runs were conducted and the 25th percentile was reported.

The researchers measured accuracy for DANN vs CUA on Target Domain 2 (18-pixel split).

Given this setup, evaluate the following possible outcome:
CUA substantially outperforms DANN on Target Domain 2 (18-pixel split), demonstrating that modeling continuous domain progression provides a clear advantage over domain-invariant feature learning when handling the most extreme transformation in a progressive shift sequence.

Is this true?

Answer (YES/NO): NO